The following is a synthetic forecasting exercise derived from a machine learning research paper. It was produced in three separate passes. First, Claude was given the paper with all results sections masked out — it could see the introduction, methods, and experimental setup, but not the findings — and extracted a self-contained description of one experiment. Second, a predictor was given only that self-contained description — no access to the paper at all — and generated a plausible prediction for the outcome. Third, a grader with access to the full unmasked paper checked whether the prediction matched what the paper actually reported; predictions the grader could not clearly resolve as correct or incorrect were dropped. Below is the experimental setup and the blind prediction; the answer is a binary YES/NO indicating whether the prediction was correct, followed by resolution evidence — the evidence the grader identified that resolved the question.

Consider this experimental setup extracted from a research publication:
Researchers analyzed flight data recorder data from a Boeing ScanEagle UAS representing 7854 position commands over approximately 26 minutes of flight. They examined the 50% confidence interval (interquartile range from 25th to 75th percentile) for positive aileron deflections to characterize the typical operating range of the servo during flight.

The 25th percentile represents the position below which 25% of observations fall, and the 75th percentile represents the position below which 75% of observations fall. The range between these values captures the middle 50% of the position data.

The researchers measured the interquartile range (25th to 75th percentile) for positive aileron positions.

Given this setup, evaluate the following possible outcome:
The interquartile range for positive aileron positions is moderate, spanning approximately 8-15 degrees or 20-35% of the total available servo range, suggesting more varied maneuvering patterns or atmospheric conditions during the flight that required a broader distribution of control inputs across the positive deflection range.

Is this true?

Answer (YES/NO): YES